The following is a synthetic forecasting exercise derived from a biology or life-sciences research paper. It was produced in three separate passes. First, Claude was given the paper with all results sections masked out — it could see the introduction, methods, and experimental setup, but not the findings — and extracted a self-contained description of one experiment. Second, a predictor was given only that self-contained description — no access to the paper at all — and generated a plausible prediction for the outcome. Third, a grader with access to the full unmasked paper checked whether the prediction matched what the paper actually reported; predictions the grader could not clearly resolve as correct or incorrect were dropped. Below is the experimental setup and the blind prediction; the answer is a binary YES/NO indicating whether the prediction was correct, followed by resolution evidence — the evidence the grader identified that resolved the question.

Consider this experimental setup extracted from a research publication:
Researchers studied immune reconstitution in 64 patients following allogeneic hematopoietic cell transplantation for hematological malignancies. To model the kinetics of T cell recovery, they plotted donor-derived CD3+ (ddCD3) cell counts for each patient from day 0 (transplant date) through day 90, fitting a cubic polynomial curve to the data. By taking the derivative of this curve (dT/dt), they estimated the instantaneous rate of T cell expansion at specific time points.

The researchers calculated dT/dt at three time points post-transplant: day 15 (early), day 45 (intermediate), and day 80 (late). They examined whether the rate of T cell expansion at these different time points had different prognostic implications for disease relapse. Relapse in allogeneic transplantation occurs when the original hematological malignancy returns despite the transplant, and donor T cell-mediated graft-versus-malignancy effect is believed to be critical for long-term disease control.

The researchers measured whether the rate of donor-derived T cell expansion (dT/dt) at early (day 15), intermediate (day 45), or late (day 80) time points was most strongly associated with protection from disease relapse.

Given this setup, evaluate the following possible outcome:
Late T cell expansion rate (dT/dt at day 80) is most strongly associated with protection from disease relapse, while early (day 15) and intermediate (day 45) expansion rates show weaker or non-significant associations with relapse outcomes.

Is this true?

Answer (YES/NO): NO